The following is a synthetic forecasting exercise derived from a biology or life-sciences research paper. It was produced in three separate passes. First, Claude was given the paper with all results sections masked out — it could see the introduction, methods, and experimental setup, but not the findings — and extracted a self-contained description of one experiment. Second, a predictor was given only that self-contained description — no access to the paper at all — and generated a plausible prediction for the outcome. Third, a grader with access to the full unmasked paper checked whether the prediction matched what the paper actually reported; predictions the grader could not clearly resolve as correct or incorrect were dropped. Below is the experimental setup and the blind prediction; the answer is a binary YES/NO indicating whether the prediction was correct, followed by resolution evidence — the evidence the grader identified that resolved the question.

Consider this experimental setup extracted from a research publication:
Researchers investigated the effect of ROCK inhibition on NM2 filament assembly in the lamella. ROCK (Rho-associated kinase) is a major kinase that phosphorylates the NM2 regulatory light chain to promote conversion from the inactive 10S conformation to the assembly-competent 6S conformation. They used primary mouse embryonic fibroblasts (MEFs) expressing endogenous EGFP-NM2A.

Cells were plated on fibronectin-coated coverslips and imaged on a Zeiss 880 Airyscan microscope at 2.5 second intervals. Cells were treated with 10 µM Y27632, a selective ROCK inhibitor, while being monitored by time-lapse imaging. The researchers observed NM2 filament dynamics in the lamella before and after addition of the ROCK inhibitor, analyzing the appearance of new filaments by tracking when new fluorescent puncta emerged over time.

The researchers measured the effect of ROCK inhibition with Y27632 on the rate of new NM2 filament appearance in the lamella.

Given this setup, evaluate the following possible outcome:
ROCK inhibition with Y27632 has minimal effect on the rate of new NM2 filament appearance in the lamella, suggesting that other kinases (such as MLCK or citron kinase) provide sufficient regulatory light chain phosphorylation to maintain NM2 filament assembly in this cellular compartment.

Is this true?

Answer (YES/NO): NO